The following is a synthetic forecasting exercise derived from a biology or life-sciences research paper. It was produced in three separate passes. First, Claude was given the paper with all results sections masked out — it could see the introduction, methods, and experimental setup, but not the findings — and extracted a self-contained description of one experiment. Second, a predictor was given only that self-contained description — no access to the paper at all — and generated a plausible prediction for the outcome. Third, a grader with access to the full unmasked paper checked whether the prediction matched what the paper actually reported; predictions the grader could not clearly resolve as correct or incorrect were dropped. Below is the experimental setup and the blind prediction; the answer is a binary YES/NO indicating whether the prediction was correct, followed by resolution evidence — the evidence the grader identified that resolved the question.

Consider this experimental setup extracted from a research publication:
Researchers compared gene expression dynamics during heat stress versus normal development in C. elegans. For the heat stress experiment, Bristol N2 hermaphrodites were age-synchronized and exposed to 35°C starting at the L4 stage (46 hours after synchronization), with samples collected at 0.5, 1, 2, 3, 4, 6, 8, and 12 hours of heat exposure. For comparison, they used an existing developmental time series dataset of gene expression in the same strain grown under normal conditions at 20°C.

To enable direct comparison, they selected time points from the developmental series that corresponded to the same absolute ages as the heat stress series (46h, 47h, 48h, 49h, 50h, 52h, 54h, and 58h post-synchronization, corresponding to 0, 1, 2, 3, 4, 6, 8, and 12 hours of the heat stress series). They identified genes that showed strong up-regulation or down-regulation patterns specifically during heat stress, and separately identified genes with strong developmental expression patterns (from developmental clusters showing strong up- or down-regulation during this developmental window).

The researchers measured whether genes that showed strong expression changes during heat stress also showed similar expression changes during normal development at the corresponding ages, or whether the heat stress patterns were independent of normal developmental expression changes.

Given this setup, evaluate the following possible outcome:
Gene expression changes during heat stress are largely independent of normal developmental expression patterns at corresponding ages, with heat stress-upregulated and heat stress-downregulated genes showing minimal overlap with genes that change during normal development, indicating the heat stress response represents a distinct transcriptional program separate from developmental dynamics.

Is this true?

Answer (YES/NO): YES